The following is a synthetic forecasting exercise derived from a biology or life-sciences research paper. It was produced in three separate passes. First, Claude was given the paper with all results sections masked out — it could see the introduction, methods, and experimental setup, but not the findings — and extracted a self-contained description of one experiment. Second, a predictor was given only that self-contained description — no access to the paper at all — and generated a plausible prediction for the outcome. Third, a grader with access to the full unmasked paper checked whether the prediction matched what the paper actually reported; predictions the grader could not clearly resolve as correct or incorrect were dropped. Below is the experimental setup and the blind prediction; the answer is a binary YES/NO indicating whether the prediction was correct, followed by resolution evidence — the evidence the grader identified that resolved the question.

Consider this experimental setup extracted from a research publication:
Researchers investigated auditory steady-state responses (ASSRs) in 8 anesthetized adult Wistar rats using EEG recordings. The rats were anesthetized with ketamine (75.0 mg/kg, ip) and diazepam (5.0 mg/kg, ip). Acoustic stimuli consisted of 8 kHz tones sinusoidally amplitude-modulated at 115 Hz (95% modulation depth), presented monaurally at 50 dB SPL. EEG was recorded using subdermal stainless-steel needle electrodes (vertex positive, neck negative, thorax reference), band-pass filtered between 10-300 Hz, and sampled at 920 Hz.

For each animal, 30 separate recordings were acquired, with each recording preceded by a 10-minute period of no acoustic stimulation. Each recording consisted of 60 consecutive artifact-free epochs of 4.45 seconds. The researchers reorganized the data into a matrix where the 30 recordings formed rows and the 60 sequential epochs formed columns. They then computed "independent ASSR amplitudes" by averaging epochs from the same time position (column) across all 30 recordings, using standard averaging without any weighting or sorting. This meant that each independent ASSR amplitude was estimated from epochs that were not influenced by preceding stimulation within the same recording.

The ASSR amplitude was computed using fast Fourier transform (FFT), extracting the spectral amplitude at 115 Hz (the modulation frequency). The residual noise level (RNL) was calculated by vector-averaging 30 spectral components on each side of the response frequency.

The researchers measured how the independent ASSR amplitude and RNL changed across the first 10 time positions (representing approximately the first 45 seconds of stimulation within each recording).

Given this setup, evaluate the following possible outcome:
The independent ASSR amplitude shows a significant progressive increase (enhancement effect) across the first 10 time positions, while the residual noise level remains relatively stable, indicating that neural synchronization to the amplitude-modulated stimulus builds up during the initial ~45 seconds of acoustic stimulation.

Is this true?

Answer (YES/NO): NO